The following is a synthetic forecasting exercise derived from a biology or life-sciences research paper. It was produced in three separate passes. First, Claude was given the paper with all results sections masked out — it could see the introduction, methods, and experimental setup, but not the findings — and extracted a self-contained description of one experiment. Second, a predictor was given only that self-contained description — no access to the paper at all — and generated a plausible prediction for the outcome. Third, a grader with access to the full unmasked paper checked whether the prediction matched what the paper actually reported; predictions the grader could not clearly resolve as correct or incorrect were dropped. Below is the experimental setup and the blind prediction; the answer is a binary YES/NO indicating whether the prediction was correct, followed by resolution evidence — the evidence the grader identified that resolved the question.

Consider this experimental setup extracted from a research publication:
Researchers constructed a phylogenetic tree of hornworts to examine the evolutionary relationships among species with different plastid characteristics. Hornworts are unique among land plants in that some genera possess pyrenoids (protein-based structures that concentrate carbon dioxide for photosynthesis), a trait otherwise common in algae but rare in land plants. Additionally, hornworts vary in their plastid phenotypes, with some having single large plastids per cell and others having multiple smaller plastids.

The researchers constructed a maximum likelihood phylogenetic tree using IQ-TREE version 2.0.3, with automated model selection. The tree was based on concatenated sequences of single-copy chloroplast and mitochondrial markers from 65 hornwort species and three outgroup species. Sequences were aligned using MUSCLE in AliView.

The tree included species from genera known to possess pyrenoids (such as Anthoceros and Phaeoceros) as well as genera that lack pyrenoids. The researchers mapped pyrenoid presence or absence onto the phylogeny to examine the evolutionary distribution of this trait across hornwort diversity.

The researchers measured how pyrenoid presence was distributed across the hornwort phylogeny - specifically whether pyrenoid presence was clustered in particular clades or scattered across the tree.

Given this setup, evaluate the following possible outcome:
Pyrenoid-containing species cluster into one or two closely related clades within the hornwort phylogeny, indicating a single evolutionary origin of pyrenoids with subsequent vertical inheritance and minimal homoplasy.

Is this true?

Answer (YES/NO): NO